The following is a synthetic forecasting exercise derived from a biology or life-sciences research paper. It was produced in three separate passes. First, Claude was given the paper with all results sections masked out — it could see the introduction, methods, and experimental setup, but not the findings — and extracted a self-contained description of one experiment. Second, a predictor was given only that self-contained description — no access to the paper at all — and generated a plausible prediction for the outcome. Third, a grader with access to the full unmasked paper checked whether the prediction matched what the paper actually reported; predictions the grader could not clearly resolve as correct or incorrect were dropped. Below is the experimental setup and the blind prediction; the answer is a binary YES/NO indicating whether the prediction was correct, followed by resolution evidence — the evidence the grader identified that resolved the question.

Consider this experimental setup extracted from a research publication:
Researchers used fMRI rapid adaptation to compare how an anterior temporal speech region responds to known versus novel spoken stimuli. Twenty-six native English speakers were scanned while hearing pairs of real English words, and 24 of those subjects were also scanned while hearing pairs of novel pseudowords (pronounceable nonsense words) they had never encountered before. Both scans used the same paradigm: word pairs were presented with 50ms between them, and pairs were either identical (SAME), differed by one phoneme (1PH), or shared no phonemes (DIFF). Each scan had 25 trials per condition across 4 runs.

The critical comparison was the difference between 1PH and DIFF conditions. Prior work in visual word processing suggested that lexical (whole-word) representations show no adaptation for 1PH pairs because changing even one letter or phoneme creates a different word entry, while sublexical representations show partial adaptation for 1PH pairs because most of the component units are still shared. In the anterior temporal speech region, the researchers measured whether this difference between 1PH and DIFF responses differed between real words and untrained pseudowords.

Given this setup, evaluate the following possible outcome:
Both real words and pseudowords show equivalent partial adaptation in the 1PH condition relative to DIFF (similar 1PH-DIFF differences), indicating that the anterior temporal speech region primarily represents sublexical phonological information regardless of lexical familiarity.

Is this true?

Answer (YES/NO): NO